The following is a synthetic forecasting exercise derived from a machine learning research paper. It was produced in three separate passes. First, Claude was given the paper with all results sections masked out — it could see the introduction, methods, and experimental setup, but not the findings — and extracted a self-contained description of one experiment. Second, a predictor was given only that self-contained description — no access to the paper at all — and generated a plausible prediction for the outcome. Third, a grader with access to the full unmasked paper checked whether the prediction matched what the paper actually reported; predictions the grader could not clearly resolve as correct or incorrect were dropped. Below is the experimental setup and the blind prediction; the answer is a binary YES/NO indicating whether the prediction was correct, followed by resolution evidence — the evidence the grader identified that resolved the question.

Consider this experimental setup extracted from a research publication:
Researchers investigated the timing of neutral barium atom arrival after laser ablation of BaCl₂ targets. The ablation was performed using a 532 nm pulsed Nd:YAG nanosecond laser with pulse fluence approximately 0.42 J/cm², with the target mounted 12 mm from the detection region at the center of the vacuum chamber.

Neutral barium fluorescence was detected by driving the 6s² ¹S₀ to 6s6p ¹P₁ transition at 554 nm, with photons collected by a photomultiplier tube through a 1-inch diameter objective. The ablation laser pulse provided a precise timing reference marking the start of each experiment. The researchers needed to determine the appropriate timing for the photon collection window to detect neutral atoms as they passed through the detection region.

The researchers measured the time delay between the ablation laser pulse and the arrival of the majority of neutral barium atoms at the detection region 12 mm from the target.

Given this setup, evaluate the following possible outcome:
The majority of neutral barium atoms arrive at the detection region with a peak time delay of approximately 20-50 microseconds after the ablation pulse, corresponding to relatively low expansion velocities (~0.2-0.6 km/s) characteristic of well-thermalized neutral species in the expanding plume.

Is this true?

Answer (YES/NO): NO